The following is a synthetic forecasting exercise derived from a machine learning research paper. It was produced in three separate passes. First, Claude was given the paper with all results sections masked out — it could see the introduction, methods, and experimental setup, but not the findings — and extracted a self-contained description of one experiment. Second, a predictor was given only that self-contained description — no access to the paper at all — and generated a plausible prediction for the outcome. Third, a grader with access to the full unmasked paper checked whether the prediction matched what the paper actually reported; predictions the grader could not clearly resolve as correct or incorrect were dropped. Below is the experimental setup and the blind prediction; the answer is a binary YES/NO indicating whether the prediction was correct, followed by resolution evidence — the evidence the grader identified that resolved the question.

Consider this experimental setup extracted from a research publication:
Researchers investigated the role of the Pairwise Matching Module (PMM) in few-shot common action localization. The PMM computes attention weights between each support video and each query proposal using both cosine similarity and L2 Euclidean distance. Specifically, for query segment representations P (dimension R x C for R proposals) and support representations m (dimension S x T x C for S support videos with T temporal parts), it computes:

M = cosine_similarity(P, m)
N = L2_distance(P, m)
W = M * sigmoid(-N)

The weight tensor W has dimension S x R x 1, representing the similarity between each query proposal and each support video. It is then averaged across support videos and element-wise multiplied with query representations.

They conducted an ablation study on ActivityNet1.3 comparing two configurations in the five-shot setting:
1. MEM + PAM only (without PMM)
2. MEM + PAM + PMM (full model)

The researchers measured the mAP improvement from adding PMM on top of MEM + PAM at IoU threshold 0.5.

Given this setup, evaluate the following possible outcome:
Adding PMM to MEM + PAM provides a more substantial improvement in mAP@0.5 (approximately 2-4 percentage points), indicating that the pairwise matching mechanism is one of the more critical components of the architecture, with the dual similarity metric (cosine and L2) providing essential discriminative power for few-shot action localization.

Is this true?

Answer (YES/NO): NO